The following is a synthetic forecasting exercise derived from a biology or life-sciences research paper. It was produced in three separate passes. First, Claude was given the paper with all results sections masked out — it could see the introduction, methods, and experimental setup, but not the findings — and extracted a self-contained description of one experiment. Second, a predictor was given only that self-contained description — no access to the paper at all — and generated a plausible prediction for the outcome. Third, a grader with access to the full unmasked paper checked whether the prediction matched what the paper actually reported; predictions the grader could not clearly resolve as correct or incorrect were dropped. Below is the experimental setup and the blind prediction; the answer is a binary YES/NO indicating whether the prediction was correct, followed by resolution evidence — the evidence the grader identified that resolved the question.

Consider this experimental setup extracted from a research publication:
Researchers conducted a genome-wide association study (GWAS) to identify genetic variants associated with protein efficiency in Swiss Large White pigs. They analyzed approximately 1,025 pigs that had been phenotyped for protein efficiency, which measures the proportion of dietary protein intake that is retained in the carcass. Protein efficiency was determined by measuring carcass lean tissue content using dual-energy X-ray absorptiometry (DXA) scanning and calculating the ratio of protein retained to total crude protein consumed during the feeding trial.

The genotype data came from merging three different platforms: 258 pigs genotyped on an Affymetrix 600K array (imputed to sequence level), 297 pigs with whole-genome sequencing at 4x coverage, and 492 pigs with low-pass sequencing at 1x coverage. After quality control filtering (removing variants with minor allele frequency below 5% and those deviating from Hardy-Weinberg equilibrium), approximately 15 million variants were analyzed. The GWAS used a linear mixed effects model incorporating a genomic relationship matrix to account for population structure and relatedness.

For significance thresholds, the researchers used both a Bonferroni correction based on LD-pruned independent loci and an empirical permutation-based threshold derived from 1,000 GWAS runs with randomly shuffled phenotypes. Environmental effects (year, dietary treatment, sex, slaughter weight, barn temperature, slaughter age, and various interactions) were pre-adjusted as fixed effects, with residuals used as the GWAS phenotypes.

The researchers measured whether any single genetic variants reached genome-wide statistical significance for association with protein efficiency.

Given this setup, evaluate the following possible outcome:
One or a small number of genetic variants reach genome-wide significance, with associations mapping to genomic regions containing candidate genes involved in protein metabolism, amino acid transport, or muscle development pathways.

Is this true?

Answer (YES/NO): NO